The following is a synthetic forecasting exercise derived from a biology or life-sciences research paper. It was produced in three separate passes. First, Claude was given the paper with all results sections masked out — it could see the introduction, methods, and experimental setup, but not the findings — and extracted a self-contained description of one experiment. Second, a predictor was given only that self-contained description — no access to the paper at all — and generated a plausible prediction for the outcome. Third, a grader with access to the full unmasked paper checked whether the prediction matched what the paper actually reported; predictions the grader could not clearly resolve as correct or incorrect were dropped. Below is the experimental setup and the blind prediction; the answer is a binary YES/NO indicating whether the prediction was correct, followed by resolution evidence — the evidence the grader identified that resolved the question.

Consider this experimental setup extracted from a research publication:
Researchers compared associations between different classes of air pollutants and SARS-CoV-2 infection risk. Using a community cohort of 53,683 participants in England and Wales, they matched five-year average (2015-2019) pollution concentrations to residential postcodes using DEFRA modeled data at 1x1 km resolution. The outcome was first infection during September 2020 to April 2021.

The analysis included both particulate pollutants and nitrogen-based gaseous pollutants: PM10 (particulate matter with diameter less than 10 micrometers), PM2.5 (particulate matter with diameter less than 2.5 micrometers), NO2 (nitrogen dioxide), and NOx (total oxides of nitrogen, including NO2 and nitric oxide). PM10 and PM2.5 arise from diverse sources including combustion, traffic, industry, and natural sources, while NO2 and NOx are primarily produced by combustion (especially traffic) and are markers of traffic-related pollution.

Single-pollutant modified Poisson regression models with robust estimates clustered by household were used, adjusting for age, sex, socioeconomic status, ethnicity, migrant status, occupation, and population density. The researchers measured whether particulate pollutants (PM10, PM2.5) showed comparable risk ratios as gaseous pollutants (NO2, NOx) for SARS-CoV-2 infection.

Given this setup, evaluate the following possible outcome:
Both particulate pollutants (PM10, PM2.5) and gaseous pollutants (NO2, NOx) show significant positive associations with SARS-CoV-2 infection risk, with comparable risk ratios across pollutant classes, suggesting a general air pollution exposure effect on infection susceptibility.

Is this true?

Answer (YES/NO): NO